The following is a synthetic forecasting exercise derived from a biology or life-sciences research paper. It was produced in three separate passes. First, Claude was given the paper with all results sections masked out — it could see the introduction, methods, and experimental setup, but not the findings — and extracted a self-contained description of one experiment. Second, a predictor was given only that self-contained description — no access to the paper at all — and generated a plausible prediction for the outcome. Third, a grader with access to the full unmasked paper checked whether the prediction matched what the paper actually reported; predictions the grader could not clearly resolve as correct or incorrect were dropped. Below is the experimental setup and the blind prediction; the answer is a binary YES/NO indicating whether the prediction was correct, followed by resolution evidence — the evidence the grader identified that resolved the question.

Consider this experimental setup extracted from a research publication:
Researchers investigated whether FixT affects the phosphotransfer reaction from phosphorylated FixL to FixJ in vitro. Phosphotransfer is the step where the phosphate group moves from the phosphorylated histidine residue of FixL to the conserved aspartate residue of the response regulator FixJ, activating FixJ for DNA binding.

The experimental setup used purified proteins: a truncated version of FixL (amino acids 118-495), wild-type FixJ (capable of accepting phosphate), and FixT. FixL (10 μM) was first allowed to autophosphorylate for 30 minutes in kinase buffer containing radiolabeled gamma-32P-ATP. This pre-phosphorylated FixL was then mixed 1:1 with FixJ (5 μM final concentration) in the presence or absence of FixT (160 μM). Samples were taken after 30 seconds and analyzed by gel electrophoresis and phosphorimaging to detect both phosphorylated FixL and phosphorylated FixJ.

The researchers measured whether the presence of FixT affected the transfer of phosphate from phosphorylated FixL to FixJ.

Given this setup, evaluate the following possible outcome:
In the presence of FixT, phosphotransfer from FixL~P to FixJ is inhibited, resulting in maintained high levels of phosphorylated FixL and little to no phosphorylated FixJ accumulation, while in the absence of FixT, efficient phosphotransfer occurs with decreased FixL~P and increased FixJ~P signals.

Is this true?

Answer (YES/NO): NO